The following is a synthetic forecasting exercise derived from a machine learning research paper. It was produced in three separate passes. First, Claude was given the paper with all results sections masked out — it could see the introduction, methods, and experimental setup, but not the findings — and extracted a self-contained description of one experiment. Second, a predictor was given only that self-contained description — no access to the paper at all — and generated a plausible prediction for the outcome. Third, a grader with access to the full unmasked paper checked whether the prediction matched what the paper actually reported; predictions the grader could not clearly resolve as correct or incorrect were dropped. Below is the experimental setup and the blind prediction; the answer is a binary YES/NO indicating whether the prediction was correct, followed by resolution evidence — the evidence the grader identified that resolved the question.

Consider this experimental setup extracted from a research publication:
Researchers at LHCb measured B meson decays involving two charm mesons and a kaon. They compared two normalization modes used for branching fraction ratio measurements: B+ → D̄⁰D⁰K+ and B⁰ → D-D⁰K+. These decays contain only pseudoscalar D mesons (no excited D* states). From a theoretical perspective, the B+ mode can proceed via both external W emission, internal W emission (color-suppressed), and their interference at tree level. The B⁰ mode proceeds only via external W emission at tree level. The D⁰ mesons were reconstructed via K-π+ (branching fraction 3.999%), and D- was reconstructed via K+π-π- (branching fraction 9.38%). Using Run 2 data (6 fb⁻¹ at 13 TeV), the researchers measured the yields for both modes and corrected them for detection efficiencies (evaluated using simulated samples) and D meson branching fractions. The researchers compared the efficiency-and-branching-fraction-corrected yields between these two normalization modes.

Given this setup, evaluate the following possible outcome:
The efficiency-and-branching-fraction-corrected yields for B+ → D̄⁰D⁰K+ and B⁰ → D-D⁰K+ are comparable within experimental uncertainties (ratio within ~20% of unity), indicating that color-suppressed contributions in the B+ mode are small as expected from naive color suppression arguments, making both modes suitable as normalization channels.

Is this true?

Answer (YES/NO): YES